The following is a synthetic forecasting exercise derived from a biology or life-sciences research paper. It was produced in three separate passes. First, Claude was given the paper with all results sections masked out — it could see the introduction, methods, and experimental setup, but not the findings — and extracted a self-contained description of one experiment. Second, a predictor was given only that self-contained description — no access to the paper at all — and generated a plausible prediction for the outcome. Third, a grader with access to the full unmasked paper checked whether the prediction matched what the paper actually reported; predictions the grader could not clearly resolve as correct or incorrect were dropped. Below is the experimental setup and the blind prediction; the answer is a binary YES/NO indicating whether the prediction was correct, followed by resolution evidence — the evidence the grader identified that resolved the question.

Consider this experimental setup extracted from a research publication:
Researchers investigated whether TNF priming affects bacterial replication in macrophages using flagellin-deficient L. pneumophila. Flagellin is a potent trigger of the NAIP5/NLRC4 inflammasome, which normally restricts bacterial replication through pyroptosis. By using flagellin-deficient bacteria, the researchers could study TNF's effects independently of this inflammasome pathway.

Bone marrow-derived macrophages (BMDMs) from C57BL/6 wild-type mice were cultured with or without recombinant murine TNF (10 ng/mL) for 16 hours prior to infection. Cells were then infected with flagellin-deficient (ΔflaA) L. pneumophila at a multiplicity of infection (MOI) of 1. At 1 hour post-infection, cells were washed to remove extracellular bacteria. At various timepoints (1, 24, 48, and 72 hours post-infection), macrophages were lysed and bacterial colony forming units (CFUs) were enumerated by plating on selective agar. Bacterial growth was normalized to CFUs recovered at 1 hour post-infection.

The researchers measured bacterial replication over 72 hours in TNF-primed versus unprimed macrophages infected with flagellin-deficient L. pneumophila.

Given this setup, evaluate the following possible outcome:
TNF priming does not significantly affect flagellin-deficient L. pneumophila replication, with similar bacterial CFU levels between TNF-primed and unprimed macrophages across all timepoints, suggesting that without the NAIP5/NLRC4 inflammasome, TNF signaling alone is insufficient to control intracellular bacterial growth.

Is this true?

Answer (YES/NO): NO